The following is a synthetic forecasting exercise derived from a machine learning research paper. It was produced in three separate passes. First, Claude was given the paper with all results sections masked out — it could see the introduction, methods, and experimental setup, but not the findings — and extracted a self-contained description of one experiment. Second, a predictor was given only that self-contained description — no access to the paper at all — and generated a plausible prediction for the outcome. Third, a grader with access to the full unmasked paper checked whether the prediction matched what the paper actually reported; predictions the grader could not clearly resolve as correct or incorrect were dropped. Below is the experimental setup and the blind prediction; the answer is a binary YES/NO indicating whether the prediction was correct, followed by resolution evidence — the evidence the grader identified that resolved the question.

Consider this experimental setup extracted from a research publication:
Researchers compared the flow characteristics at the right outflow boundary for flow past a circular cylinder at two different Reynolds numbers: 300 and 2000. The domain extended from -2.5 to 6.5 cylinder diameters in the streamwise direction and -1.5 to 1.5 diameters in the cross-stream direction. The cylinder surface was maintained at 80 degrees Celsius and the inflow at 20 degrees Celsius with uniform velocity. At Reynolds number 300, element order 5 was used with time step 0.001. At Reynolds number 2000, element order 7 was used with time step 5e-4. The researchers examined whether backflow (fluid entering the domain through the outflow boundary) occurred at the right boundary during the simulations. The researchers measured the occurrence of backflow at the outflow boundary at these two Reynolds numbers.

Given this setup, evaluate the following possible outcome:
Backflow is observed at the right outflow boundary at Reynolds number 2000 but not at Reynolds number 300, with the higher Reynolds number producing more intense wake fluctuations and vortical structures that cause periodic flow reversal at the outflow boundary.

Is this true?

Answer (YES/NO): YES